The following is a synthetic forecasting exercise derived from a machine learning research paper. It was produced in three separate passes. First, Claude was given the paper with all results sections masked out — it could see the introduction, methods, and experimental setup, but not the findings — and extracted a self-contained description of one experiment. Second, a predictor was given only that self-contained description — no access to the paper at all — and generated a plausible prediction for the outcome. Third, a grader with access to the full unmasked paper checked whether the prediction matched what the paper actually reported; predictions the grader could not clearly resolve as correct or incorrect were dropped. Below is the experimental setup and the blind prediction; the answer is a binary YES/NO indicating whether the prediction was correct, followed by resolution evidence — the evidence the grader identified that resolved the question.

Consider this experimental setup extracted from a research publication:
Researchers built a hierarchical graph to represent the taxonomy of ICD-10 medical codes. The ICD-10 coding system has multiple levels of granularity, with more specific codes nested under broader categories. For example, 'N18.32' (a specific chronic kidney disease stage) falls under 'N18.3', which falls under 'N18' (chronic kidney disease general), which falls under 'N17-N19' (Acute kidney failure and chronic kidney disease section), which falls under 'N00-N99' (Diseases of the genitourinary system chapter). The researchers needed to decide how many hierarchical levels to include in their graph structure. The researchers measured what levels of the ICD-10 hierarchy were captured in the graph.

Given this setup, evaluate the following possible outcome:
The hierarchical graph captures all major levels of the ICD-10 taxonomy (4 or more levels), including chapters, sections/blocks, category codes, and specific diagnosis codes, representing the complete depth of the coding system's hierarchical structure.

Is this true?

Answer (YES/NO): YES